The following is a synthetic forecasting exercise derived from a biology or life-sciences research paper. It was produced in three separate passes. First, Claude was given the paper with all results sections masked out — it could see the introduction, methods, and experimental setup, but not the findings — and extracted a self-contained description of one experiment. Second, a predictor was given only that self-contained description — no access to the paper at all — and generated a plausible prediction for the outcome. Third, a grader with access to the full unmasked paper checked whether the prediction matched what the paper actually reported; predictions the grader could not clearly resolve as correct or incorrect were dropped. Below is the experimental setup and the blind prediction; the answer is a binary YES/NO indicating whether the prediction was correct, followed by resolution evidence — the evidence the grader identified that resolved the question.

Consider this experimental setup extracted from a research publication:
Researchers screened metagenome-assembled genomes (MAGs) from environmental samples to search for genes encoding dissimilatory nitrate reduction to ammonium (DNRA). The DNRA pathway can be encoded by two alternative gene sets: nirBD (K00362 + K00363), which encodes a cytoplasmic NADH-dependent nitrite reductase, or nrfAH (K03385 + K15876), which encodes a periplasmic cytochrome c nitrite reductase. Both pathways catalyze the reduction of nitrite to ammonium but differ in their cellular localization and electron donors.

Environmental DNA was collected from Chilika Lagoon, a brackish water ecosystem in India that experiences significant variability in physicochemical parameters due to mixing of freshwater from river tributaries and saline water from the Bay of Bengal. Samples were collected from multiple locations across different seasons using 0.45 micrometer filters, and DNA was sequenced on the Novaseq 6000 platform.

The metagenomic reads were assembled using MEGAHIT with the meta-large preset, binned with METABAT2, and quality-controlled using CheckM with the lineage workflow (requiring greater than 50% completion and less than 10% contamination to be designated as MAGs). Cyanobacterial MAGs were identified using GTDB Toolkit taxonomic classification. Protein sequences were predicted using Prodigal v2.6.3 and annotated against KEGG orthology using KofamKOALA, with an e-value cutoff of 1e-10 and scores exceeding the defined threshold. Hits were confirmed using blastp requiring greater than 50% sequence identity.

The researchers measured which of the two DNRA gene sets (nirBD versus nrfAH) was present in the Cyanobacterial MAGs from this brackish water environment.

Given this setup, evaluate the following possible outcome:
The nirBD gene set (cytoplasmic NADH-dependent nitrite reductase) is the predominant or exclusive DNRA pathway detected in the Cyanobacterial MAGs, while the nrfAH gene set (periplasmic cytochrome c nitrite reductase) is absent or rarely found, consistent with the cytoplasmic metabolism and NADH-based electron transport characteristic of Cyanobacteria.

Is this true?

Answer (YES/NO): YES